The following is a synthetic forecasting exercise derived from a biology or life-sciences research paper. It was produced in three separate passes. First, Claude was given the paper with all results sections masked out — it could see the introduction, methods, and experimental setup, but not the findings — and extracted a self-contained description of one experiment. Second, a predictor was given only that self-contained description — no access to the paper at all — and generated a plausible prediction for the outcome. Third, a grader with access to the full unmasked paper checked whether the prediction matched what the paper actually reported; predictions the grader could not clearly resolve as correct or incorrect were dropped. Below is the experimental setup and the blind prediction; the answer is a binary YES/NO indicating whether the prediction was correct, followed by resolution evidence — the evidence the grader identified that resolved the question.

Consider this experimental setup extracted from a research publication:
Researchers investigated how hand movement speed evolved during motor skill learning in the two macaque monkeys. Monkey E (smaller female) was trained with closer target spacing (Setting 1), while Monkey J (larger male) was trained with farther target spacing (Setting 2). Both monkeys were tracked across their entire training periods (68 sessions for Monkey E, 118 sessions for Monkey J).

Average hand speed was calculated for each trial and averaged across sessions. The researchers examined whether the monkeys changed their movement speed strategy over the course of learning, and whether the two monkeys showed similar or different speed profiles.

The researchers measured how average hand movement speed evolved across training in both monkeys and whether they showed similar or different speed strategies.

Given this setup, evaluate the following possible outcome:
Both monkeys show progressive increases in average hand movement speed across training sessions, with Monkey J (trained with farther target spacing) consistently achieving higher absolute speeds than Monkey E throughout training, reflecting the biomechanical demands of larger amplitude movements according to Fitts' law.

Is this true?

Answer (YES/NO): NO